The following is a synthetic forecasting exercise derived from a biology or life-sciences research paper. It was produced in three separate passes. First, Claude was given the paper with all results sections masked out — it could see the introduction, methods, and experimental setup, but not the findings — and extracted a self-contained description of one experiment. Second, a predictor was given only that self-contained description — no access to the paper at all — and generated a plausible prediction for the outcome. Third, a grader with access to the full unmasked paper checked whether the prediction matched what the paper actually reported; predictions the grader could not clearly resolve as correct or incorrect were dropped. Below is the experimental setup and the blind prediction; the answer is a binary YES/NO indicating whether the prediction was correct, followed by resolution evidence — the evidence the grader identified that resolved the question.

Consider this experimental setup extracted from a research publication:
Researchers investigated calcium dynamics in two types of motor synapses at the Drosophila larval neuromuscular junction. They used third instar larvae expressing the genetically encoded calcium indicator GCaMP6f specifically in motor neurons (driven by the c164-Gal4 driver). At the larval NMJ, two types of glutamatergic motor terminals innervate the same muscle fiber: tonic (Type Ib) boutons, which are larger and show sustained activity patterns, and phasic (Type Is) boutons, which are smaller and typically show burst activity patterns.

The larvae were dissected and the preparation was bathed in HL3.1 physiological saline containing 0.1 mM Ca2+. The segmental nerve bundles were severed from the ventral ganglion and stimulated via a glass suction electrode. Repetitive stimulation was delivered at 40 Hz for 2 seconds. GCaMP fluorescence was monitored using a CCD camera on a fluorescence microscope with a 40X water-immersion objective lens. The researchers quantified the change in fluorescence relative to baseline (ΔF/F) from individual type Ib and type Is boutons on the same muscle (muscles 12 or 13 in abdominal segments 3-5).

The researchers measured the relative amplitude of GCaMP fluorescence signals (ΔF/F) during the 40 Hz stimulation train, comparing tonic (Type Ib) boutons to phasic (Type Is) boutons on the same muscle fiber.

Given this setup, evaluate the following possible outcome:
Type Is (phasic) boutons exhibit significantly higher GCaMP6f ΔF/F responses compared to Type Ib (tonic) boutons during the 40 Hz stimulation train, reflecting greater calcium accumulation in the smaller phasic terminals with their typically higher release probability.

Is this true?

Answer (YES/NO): YES